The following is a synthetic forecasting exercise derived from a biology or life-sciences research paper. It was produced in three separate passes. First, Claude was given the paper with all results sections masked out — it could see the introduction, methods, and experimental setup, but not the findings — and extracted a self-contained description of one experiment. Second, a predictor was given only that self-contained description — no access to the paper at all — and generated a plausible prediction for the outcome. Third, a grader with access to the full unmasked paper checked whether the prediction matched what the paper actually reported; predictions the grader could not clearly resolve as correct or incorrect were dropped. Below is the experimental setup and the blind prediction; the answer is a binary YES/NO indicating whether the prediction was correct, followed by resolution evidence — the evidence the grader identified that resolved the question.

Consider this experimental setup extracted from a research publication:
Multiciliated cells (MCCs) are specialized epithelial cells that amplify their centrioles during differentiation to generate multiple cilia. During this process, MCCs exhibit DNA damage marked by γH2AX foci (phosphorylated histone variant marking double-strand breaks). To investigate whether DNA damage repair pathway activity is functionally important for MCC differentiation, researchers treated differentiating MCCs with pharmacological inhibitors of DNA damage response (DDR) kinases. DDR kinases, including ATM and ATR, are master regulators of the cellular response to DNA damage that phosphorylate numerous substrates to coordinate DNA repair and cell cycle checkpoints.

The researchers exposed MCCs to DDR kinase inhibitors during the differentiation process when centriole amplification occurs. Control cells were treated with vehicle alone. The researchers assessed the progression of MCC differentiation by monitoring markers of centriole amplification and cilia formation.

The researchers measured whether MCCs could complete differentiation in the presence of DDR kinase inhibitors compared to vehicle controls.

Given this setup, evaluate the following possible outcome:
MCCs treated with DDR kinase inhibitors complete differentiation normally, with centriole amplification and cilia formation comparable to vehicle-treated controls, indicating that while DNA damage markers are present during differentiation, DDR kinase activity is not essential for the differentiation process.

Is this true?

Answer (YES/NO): NO